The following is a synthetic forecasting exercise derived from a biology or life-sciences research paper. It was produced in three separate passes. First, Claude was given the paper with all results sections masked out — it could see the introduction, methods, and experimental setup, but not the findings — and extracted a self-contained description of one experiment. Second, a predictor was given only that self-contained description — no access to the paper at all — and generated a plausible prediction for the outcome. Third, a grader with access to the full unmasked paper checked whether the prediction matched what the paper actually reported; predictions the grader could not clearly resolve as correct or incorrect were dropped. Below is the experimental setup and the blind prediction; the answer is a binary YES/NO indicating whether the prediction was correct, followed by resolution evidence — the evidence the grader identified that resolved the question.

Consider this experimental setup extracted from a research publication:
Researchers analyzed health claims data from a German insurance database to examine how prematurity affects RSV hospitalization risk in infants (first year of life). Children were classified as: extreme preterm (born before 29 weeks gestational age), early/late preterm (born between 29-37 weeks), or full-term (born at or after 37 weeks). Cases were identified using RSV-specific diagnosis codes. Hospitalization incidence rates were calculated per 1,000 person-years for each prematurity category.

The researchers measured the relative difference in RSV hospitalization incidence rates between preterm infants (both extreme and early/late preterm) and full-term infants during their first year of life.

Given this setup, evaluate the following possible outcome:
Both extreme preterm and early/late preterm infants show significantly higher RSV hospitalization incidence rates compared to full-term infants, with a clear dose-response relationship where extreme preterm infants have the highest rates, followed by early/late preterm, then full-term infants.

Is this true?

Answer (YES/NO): YES